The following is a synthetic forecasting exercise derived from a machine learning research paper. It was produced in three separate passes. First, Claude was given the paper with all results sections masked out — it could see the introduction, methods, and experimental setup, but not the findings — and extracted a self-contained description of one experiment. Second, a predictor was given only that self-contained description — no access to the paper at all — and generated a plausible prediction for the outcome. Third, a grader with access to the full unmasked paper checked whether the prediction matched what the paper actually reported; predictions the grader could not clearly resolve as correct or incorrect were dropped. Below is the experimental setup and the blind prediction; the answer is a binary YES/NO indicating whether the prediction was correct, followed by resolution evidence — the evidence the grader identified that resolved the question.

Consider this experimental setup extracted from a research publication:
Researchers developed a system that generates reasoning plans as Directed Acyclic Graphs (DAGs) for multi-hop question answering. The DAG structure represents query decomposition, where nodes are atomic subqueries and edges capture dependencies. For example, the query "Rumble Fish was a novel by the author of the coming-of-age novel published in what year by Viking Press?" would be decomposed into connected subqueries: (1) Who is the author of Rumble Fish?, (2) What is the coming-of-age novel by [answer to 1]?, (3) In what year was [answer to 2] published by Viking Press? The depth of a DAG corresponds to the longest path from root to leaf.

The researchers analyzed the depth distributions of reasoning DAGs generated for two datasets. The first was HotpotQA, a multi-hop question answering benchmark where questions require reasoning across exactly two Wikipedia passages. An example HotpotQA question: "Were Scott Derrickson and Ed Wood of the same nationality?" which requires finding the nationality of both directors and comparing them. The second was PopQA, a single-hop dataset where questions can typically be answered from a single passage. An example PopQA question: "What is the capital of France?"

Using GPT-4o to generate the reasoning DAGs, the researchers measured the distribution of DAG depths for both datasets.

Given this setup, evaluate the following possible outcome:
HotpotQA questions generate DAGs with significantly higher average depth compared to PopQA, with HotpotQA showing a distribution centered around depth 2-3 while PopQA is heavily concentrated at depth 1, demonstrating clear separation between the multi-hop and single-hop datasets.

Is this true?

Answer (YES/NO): NO